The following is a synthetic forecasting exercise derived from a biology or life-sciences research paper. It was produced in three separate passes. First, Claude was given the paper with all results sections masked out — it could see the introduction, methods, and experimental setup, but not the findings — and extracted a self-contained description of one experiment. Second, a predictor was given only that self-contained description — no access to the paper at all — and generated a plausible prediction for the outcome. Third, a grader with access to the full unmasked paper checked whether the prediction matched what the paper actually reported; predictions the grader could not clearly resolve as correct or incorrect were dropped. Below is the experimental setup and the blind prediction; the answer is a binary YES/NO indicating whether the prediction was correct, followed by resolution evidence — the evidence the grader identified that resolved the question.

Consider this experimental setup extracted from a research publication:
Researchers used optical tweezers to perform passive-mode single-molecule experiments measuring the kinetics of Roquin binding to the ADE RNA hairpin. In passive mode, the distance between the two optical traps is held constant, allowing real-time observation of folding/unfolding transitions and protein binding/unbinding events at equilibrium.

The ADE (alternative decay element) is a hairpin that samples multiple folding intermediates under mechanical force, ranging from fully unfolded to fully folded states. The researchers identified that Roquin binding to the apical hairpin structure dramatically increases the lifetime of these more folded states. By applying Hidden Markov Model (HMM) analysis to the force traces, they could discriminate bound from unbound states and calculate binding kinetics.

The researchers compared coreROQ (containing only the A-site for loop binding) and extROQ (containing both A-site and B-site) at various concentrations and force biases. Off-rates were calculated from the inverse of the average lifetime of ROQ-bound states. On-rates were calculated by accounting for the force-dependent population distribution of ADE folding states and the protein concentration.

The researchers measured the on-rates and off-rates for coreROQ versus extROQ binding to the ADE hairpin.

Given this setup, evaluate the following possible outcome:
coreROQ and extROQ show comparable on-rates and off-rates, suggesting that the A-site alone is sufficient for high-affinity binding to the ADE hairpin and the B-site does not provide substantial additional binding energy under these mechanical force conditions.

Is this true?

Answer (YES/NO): NO